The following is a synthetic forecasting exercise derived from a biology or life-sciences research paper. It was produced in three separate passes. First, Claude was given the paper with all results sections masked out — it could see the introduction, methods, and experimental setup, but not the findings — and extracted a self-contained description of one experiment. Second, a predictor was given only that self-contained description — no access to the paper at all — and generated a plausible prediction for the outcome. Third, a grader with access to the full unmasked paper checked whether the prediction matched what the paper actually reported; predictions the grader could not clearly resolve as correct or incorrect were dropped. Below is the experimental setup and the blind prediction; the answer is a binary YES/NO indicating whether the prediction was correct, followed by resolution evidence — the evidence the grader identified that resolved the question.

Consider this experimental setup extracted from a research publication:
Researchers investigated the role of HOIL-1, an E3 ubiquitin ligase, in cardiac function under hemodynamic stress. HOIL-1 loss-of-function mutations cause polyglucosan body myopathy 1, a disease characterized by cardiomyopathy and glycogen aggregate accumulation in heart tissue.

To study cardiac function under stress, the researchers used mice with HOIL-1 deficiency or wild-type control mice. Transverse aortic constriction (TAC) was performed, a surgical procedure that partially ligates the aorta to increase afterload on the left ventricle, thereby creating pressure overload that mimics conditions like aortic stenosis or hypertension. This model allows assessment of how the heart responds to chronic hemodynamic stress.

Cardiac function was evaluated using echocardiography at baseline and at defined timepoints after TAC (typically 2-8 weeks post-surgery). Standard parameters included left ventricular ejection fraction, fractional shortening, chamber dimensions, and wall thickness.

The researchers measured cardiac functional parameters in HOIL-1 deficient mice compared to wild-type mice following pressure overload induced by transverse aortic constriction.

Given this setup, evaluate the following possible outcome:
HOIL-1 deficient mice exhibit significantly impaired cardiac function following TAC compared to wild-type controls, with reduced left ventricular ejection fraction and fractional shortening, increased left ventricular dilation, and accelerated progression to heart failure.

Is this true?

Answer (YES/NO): NO